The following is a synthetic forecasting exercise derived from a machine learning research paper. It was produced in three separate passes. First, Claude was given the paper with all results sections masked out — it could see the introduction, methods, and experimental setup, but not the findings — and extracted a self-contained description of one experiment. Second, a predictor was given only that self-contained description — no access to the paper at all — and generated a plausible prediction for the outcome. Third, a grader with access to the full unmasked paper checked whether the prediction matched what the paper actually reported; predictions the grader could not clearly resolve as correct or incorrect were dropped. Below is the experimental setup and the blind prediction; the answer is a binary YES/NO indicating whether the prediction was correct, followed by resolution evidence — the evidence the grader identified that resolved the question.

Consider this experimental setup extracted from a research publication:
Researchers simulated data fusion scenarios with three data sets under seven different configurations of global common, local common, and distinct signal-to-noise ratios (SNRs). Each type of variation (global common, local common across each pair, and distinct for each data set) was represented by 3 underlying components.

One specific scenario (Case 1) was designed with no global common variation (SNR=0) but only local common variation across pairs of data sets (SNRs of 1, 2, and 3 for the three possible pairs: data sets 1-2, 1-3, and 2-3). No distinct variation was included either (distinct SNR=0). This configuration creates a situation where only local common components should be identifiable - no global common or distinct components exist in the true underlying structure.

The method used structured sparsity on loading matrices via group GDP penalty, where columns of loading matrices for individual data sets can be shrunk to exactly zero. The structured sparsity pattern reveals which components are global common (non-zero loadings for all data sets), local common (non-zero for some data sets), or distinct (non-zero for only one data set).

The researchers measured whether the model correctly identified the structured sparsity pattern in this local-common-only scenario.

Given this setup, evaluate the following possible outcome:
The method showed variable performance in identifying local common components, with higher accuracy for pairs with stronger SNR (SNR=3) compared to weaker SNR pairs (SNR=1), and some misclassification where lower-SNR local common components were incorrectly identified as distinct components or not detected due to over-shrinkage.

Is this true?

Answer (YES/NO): NO